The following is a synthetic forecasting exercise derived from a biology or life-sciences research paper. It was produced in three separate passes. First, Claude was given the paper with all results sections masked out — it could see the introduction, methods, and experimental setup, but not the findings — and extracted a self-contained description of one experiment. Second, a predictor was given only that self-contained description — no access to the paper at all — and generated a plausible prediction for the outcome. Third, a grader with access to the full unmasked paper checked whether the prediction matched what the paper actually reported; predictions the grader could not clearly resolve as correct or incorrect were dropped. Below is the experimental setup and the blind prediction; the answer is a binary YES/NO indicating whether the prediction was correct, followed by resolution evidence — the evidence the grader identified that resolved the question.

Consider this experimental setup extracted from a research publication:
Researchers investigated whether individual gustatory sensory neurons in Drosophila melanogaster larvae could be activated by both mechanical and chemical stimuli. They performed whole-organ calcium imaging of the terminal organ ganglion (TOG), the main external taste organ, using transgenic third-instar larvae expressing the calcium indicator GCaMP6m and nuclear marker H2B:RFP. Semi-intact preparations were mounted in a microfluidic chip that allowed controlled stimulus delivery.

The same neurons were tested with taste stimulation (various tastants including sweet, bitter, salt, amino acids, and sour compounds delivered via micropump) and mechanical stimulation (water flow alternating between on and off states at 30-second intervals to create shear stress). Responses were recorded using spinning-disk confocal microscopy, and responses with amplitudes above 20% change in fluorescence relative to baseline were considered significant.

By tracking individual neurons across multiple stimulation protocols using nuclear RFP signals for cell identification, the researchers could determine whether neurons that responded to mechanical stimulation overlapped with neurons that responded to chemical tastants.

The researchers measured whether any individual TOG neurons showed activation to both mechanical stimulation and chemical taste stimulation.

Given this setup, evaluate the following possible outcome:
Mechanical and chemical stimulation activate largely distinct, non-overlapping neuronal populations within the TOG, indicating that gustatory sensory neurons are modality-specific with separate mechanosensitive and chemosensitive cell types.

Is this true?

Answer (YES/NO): NO